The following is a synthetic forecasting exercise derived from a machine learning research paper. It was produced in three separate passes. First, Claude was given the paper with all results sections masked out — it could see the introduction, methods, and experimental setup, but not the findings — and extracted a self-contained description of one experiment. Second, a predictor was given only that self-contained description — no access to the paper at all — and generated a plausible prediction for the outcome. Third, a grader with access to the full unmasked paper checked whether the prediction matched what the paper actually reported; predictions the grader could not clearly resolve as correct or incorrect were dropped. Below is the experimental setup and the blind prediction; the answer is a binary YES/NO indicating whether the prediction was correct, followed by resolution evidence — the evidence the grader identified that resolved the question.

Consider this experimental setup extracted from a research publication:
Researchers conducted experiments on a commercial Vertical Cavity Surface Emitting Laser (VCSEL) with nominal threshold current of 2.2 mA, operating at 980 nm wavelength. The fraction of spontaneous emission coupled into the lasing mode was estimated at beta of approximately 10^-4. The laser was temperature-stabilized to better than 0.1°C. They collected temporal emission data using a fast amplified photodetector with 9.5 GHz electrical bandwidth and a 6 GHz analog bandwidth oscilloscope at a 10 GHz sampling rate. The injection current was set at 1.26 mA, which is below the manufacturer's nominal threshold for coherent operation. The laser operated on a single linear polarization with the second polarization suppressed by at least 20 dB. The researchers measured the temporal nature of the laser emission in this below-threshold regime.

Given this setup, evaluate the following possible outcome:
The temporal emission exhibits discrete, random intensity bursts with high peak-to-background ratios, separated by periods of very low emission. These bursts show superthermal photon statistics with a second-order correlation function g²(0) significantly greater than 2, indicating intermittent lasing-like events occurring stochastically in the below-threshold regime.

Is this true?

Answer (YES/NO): YES